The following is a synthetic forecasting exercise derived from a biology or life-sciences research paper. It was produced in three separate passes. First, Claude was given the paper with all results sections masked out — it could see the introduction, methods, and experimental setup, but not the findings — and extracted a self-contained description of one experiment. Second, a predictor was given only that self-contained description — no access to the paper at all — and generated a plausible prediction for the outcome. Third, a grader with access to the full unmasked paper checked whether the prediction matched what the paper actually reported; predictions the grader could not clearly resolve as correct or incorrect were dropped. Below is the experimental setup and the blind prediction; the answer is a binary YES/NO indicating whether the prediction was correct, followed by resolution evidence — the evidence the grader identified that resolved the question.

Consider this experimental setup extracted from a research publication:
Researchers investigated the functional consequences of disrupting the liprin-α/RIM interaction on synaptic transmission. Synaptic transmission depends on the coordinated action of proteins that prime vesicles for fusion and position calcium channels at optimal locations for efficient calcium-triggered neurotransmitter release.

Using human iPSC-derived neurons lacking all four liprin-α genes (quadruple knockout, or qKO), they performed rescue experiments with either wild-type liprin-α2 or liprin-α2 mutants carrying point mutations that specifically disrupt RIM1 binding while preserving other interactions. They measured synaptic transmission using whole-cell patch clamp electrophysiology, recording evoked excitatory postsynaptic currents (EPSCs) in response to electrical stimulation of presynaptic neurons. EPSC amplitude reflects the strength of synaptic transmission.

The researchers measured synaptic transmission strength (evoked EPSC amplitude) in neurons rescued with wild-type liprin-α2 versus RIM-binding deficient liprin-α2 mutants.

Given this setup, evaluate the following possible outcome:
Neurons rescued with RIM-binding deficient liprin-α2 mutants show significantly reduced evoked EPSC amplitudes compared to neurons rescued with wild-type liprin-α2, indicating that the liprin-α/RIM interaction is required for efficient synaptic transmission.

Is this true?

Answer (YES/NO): NO